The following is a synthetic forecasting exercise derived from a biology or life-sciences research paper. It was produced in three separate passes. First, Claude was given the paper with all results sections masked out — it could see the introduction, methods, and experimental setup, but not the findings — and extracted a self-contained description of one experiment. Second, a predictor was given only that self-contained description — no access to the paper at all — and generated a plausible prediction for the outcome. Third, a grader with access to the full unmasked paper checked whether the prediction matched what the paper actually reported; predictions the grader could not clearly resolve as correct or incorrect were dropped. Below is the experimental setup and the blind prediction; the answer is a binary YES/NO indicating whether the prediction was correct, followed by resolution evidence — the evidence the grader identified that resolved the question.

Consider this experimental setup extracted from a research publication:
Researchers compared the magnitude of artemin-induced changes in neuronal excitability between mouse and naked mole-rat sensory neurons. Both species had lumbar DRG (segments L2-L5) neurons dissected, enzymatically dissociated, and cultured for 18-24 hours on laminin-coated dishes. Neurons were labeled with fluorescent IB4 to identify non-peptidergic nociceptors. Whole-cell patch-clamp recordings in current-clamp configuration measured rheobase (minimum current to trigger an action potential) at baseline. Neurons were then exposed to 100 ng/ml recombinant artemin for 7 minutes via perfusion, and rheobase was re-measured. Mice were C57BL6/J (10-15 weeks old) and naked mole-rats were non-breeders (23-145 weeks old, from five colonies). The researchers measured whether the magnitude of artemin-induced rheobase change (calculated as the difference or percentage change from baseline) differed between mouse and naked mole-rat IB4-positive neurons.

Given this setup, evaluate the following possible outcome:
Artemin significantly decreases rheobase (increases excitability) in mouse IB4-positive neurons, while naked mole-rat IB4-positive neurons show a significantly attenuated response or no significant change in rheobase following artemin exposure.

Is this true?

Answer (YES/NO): NO